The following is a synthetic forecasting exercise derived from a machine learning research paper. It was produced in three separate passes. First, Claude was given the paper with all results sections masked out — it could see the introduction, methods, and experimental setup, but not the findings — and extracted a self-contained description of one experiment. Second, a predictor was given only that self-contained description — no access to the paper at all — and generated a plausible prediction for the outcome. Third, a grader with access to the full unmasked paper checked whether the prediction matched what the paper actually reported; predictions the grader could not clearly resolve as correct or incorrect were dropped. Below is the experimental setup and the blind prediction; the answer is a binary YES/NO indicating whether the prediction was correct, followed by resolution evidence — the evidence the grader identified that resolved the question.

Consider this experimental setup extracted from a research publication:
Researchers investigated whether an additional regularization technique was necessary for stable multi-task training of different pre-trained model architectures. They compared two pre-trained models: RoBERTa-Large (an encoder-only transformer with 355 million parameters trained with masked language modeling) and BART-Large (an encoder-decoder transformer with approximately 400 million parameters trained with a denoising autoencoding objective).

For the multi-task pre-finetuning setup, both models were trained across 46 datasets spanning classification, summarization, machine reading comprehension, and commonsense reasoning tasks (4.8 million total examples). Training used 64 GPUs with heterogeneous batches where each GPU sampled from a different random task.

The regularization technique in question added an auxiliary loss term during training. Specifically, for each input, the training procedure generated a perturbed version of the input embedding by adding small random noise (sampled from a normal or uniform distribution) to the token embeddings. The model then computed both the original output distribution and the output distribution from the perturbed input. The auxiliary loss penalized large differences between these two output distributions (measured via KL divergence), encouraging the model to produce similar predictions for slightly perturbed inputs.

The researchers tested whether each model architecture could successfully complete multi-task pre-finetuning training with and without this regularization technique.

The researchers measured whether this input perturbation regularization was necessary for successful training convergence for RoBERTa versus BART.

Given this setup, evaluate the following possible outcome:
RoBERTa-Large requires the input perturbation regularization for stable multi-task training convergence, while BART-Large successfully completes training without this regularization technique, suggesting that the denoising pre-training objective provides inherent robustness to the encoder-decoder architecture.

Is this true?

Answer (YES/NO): NO